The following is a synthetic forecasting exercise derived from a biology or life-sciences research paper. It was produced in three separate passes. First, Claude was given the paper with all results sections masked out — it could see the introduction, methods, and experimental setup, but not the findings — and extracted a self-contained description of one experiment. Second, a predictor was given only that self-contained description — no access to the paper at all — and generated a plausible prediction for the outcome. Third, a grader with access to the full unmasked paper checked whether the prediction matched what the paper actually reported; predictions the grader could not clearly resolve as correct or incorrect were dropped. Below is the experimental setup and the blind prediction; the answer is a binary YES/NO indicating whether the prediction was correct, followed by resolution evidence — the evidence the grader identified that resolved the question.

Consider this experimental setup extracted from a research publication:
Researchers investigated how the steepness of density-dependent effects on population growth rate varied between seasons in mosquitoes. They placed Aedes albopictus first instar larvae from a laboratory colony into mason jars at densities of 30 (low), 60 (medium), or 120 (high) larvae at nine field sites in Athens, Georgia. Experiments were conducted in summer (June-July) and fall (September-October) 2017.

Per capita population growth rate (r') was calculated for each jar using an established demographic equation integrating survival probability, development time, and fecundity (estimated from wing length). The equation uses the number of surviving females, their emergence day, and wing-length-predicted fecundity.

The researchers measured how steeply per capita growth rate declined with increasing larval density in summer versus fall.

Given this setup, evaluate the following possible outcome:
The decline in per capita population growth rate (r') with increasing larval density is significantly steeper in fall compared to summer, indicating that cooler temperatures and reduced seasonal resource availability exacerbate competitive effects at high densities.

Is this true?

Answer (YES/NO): YES